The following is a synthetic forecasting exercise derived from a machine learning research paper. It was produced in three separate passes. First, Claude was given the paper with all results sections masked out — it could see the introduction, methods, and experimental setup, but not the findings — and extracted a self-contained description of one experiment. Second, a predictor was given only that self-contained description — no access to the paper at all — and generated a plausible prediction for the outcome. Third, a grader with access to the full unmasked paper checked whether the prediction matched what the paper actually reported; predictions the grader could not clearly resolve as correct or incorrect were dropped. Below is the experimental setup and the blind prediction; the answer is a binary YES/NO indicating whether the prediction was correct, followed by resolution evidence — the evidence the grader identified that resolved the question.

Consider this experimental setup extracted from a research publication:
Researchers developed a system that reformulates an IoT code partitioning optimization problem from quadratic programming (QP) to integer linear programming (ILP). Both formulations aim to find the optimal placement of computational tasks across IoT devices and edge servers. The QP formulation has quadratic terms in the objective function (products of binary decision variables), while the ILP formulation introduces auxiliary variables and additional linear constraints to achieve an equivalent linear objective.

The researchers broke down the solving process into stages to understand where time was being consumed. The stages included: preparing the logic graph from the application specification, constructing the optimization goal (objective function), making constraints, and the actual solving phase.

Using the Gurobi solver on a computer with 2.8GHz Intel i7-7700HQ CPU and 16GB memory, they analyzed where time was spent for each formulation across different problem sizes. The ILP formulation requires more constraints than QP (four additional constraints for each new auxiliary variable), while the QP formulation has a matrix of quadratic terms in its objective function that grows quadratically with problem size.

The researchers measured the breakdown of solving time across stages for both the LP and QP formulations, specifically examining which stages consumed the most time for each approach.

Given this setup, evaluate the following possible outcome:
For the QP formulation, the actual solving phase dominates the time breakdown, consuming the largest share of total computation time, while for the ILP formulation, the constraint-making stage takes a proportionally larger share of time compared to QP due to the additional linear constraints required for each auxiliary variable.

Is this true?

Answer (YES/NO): NO